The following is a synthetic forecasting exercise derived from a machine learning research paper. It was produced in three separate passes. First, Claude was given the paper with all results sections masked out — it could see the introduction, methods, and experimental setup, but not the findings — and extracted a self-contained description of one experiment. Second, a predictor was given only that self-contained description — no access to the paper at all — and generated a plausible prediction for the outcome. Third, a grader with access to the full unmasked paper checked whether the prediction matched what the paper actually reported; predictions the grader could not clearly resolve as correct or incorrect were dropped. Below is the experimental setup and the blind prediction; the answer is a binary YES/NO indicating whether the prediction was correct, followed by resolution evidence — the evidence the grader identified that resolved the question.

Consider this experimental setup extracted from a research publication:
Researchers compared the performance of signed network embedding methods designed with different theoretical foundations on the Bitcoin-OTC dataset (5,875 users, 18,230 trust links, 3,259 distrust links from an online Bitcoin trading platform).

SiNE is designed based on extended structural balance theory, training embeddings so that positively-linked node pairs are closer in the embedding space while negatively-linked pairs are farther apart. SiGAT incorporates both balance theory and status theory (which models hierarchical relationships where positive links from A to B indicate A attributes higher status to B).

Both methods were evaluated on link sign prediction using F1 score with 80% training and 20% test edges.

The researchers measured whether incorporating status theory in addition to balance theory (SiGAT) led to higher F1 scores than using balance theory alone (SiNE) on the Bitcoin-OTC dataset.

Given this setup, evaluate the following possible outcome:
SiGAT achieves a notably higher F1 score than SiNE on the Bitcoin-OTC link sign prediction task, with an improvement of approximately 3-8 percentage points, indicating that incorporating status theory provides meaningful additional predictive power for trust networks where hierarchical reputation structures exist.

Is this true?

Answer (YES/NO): NO